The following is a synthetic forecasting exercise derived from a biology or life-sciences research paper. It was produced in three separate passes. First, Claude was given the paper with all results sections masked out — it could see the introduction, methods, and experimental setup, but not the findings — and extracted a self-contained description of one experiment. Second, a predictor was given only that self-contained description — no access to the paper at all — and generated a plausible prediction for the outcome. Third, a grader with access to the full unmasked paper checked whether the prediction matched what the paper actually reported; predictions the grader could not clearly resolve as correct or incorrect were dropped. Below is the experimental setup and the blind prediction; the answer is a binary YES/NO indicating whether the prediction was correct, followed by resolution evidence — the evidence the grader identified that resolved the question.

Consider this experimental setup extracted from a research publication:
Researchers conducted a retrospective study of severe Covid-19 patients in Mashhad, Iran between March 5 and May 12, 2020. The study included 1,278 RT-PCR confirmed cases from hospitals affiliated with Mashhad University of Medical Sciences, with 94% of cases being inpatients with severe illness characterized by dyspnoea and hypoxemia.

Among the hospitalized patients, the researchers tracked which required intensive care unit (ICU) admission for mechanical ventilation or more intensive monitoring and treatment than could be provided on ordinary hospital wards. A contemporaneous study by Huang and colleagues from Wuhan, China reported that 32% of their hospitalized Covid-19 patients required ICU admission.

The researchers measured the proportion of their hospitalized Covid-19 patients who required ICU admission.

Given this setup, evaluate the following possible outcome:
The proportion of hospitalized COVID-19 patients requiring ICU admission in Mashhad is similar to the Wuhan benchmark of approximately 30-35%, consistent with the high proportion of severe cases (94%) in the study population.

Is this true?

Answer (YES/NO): NO